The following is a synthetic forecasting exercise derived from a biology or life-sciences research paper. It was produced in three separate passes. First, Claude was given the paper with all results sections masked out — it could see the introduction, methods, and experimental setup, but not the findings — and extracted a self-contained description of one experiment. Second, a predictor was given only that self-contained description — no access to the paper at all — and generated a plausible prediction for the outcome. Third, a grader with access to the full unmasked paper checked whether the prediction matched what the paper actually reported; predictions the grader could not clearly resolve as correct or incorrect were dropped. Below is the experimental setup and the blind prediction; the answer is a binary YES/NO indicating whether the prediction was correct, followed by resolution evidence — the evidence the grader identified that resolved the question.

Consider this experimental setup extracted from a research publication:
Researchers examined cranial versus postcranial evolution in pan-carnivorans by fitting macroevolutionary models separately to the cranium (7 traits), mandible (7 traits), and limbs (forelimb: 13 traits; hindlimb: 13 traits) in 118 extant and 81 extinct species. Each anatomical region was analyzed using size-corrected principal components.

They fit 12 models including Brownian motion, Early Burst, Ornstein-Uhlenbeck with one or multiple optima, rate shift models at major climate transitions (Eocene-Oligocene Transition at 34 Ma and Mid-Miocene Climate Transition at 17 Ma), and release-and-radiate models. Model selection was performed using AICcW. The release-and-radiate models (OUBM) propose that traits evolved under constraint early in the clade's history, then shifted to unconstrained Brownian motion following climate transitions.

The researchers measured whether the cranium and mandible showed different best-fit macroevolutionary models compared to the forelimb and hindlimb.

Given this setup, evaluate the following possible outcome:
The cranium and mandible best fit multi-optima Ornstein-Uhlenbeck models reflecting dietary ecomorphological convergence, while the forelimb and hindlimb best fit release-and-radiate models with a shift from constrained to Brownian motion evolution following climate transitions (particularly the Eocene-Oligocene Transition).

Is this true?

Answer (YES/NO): NO